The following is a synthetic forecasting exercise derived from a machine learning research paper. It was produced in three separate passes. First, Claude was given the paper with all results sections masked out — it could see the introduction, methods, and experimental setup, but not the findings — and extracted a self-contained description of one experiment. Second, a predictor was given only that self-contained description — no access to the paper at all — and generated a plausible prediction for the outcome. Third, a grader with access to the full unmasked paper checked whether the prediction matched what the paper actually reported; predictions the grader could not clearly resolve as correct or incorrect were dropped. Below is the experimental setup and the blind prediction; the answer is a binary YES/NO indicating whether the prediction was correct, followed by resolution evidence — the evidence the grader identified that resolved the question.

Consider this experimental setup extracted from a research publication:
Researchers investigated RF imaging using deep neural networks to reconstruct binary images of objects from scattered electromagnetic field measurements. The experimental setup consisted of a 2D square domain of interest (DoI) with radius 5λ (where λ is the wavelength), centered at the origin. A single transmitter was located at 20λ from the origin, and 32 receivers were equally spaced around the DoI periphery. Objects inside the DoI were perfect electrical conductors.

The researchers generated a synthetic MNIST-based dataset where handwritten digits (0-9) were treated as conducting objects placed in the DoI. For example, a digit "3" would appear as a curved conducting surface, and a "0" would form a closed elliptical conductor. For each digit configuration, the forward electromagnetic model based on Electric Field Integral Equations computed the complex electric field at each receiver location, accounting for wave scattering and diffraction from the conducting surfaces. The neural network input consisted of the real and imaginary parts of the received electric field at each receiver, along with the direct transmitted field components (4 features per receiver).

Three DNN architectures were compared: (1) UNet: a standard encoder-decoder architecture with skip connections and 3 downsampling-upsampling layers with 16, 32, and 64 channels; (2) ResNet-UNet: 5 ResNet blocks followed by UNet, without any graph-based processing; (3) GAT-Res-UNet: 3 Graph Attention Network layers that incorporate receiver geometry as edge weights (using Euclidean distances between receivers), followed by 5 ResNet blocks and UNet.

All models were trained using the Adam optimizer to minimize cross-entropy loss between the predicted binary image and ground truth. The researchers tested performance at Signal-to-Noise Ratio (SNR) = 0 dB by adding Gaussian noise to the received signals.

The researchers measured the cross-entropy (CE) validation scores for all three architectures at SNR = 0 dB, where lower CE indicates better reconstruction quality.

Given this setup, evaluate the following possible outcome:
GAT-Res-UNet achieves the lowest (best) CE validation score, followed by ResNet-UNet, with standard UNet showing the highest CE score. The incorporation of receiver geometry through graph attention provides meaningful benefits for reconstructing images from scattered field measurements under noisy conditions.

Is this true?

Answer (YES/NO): NO